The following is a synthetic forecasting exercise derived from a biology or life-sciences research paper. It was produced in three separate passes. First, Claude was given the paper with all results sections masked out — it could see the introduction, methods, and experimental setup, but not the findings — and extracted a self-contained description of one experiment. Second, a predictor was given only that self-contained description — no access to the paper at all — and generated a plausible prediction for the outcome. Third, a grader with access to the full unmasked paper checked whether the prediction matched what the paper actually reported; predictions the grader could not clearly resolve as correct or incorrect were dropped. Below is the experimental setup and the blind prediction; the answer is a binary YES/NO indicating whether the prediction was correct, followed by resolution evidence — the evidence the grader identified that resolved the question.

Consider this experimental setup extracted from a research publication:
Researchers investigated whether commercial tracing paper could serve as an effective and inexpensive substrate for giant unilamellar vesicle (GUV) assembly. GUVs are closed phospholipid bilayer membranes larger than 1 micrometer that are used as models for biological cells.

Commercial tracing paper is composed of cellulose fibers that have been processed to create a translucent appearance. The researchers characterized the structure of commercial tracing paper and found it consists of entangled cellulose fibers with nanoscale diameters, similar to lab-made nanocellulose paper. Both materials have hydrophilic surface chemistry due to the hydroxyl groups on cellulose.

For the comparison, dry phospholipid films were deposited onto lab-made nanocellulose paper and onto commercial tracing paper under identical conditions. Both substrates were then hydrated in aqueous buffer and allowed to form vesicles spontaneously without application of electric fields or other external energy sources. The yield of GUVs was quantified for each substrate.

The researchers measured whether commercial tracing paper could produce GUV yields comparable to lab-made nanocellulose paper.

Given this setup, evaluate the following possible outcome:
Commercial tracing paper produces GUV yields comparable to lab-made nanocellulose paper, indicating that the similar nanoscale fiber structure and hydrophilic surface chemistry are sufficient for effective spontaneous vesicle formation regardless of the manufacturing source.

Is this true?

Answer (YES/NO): YES